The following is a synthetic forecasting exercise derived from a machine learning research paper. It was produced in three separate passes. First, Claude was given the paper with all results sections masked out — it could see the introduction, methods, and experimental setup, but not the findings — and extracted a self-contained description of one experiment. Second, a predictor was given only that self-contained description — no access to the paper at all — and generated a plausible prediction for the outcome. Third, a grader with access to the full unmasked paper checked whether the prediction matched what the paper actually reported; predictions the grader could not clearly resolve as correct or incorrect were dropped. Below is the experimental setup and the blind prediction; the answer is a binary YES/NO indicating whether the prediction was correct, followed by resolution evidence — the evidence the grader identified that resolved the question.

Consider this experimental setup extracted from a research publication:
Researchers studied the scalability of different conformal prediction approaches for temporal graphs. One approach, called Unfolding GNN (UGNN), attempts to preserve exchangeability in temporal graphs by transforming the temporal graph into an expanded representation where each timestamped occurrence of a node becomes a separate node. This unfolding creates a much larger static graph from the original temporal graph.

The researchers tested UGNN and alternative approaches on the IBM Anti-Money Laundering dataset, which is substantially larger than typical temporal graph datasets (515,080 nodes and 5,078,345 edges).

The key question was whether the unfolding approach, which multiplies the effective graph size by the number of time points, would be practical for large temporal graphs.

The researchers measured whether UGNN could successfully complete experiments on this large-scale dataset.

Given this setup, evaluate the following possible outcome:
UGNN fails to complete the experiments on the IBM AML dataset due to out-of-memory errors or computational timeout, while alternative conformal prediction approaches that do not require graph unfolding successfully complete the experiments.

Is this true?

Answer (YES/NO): YES